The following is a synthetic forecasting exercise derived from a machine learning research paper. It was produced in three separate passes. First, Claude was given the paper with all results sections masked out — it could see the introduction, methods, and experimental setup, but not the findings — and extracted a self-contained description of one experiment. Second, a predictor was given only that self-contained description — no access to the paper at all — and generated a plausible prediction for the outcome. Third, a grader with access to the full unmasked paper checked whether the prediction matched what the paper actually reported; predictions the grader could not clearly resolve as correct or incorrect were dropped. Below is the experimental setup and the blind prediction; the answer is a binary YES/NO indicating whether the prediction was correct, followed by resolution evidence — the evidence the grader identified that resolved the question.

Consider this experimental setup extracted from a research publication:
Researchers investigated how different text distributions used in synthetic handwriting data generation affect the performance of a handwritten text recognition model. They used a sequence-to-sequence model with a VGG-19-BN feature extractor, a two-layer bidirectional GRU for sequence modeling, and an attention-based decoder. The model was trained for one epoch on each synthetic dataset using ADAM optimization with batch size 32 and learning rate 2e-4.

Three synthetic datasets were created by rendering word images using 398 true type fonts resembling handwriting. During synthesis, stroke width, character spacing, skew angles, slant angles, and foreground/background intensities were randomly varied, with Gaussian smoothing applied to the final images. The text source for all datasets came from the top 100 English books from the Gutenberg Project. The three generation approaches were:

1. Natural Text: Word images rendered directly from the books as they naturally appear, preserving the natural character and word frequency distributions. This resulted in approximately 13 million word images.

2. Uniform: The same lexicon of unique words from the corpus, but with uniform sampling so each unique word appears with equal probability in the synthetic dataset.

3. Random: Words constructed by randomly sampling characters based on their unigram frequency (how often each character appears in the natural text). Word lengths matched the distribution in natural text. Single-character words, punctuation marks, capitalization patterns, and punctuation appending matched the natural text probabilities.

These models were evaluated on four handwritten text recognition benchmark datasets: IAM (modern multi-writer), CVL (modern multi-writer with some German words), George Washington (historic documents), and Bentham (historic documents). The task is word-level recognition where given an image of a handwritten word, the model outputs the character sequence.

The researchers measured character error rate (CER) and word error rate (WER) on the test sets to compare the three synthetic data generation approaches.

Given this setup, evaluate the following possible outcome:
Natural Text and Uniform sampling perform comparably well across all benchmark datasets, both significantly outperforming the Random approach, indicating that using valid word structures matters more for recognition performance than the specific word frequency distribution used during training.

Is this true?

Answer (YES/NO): NO